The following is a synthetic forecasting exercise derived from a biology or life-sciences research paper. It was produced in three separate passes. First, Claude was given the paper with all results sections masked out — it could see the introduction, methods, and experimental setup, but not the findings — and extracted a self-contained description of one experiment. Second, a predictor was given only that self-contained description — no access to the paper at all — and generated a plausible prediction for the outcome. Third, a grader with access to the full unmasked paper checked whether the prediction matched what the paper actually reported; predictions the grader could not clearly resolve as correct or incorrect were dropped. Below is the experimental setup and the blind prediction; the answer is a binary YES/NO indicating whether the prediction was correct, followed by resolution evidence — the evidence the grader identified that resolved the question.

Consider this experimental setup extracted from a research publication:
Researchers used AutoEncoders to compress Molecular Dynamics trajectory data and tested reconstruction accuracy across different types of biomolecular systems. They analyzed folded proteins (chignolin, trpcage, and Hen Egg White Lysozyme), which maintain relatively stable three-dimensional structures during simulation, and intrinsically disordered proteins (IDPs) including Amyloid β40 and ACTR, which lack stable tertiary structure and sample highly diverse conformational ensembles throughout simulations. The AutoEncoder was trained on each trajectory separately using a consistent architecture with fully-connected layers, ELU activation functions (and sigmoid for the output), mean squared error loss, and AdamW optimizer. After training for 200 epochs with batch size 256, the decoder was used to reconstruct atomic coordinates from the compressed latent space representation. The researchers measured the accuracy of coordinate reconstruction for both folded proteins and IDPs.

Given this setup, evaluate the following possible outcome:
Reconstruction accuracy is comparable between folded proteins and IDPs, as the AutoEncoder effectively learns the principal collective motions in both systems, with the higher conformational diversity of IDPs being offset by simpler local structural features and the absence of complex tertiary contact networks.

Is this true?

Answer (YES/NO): NO